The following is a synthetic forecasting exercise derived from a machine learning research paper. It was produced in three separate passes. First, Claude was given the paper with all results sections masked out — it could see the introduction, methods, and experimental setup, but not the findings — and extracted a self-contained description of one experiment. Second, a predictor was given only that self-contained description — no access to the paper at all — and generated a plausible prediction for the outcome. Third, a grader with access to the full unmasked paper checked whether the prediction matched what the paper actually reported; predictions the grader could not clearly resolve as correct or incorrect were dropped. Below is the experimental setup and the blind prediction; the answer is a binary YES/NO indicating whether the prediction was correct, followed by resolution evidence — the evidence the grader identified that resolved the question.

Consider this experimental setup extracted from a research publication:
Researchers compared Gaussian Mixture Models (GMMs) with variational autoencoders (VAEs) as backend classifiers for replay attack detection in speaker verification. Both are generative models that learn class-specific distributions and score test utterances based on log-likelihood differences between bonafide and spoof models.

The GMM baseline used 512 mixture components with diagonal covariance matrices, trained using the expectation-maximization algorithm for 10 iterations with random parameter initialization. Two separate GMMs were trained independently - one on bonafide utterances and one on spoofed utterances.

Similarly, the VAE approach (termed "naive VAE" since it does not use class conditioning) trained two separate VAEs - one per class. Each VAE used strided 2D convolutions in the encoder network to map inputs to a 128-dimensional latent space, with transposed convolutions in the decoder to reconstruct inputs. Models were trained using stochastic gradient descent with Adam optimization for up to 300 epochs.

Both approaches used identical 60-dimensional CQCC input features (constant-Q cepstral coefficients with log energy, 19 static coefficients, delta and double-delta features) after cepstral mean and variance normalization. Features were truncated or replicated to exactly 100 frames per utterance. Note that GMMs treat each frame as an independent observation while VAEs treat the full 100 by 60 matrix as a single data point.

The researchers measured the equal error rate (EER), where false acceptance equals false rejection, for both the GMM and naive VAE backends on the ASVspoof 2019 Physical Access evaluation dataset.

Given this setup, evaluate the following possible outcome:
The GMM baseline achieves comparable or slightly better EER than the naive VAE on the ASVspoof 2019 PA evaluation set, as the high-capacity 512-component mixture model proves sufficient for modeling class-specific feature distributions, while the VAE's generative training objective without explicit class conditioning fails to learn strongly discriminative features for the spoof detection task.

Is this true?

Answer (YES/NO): NO